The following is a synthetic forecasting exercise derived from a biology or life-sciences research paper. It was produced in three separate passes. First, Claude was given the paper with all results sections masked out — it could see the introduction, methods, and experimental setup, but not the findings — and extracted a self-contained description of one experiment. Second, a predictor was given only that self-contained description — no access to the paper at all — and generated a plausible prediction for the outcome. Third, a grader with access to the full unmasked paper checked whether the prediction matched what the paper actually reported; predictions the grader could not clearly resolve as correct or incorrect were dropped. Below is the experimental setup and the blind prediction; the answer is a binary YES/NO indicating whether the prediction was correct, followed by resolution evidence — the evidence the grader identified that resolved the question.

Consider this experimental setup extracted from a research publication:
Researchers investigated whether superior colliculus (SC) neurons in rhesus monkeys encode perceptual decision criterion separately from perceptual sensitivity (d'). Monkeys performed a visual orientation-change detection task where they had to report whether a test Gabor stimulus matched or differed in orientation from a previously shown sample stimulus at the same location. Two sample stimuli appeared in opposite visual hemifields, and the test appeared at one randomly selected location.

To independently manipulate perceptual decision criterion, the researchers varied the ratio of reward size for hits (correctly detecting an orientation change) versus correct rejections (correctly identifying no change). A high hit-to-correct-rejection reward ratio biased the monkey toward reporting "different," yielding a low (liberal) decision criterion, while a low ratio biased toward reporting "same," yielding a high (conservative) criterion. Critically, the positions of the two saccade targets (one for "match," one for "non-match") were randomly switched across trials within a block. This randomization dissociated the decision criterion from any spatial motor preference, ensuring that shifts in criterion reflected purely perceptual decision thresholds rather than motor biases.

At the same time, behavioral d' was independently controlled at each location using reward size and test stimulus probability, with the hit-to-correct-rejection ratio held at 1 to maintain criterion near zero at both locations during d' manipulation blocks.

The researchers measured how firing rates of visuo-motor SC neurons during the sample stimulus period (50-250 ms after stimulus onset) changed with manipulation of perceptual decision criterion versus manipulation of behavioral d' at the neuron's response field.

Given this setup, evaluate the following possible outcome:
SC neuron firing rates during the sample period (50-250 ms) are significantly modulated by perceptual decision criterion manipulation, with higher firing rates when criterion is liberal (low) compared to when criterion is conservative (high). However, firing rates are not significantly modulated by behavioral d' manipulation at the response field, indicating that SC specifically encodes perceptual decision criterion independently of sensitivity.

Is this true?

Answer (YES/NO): NO